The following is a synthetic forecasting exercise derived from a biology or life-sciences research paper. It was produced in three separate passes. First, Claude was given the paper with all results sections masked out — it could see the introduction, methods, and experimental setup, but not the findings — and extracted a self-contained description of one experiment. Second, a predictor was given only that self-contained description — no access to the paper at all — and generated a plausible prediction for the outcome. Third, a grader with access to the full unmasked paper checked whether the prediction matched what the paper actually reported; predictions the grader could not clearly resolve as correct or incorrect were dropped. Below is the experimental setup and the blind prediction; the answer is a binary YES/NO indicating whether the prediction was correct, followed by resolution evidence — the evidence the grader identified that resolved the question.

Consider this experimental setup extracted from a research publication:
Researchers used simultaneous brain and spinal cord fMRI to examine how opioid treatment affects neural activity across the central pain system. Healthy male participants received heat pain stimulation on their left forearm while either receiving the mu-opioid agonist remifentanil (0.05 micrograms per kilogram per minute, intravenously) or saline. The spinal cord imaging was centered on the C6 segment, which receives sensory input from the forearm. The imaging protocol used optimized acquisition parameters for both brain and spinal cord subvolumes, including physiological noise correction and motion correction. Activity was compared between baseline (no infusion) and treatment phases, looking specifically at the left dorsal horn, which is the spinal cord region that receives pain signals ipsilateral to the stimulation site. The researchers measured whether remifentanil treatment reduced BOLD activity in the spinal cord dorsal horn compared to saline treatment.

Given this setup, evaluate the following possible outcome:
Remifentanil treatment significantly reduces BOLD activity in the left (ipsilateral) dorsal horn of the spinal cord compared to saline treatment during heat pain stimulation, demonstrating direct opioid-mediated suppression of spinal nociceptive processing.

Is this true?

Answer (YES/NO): YES